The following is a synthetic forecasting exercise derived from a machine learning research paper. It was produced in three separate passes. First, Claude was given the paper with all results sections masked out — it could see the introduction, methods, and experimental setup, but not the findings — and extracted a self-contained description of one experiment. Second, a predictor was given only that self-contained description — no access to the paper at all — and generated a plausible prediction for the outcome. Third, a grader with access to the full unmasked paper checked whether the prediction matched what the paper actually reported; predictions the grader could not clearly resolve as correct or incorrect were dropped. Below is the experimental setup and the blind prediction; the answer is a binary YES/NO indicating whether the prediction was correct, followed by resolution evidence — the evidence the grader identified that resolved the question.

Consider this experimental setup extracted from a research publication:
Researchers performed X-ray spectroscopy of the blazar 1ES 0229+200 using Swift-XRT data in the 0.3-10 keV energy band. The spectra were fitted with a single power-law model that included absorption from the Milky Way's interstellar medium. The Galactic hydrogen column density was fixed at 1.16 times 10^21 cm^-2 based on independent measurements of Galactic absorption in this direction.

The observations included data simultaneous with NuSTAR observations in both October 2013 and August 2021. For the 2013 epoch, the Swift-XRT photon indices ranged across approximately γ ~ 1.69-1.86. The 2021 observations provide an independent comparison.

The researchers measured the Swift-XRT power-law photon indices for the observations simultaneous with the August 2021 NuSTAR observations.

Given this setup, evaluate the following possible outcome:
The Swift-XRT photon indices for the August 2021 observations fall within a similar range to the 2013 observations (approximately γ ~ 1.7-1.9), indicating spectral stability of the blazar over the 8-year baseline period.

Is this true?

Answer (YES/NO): NO